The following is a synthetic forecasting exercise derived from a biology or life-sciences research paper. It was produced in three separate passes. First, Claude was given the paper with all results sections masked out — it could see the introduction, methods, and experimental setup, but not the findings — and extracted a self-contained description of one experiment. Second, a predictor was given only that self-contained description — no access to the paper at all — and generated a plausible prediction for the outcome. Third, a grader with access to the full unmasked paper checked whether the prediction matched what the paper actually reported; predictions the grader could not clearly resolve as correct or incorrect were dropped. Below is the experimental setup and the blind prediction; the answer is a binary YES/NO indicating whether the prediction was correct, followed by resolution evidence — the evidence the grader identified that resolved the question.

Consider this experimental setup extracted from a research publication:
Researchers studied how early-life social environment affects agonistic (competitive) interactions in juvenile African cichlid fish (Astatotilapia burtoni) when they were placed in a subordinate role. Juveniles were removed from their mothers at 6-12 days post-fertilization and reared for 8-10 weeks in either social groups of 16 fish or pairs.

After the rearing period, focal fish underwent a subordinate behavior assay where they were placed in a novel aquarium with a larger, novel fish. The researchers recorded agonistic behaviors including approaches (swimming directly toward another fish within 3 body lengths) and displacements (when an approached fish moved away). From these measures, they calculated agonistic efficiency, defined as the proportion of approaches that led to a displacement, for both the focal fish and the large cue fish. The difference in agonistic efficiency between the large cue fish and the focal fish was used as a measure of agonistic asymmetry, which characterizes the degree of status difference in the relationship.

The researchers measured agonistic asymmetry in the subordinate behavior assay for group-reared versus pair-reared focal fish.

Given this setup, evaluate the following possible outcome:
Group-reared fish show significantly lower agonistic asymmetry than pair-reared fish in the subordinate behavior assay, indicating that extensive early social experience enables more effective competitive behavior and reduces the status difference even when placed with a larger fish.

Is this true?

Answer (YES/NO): YES